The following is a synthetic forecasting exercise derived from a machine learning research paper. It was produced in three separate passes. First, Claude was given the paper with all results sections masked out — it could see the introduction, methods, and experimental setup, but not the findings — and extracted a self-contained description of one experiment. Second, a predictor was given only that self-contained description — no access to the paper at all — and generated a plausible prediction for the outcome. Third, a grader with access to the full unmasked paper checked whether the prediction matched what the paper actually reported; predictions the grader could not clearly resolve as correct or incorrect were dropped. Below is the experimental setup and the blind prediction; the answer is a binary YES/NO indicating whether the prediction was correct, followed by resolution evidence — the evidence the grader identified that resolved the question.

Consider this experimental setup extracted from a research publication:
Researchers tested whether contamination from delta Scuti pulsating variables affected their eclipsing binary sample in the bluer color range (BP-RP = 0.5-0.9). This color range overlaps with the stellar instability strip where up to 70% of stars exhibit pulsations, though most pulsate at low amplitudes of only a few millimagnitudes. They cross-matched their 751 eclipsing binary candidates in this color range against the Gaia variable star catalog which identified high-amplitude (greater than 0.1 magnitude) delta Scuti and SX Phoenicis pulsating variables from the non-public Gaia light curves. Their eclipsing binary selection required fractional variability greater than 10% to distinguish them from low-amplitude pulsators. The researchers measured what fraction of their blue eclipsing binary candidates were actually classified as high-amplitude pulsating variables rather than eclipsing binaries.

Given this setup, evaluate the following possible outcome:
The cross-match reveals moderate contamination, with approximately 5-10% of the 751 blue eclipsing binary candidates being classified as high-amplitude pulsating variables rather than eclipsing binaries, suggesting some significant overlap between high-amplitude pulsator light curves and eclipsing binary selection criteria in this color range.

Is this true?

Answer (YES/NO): NO